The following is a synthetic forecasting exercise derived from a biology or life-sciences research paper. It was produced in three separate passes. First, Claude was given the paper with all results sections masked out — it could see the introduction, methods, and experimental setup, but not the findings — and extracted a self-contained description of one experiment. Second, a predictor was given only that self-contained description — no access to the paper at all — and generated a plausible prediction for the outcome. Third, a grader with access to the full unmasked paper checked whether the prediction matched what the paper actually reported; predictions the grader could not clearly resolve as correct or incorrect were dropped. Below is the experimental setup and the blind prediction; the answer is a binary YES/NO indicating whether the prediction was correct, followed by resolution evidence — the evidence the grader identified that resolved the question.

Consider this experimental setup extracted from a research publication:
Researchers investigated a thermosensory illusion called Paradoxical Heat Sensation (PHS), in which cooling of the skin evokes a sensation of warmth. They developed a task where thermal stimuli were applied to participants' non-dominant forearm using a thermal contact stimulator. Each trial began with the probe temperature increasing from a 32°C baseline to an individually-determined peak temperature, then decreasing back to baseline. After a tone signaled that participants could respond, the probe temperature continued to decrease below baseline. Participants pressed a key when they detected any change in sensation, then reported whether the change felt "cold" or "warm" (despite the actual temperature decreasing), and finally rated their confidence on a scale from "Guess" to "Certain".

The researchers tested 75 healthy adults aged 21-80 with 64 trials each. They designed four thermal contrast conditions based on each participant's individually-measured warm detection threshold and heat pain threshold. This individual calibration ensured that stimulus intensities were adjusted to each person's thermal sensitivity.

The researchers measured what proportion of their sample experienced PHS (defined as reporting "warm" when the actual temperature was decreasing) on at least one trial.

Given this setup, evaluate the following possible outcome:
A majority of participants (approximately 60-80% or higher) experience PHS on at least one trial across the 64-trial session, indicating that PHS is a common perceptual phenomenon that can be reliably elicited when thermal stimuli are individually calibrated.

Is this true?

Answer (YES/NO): YES